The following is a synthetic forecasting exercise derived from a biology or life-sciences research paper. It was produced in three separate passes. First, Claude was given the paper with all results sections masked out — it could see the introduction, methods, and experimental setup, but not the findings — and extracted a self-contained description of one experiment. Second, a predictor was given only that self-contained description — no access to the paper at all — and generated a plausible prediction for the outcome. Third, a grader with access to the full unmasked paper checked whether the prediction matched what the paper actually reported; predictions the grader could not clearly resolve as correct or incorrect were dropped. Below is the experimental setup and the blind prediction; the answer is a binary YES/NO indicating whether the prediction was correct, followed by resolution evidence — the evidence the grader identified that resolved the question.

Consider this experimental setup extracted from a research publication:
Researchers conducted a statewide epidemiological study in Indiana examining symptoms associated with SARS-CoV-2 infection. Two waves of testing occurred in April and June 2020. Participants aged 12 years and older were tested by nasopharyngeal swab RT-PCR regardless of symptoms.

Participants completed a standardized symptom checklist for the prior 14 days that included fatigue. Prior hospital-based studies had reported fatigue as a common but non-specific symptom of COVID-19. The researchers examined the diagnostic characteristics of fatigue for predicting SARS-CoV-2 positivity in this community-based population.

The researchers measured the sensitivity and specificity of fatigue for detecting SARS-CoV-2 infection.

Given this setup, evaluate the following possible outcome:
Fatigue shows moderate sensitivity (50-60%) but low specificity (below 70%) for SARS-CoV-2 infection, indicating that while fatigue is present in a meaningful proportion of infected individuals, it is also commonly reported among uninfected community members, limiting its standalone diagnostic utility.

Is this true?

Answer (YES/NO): NO